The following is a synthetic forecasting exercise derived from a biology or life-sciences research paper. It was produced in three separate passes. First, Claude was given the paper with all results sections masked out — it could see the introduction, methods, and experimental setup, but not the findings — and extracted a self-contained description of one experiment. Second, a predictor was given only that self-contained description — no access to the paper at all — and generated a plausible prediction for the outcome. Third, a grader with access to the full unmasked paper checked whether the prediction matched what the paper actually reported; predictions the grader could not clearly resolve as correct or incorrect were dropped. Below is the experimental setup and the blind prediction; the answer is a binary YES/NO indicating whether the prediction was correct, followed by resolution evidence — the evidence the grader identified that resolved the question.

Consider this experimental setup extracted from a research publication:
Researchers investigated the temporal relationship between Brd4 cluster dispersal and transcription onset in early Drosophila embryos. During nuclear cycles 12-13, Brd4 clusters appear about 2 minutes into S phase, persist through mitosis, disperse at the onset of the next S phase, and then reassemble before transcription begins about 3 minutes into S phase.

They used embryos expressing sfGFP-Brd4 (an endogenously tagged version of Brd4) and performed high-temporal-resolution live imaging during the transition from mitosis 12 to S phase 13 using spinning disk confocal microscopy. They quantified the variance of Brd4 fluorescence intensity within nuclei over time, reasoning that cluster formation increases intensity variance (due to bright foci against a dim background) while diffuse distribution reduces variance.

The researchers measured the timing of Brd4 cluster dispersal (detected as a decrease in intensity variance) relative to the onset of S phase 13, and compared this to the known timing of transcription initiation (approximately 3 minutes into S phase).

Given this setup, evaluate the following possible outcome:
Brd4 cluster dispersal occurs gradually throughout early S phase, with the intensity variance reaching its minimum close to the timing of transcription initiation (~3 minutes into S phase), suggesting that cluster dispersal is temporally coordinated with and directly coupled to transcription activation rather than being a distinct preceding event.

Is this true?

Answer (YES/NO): NO